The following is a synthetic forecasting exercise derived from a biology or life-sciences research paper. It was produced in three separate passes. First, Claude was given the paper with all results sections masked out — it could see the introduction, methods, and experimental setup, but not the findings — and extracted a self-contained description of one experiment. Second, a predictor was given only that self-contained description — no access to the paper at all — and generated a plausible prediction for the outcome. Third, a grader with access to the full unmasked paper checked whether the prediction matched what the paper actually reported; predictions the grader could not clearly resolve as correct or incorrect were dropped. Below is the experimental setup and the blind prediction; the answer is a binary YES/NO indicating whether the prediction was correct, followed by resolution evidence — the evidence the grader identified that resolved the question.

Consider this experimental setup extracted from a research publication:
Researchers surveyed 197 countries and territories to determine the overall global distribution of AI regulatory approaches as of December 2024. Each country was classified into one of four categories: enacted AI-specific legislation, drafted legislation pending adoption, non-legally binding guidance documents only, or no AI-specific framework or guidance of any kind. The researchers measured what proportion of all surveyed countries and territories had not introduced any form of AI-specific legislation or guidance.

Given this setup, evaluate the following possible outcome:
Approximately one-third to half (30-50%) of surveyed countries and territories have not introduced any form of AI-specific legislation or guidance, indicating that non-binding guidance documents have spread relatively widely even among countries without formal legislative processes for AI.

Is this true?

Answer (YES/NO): YES